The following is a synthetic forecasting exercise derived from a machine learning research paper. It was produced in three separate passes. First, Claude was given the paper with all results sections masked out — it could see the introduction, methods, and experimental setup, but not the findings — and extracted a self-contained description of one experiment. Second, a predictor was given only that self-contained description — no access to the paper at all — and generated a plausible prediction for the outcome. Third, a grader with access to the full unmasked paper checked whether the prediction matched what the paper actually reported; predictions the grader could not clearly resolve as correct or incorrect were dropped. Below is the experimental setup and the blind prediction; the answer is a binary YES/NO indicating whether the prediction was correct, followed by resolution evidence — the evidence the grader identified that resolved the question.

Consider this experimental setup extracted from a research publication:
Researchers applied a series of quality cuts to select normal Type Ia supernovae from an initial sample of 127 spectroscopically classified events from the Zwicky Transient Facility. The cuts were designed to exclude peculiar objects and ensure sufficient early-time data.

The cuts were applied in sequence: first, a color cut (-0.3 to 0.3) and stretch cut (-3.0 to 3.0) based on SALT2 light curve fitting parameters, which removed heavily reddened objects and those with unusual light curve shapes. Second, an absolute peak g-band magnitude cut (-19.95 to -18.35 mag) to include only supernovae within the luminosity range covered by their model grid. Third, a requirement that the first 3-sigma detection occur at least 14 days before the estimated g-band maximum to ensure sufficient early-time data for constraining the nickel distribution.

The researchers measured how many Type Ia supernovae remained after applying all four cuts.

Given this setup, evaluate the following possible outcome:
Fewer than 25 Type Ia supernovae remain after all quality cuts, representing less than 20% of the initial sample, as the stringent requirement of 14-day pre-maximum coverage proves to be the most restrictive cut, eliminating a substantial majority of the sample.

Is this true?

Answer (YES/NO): NO